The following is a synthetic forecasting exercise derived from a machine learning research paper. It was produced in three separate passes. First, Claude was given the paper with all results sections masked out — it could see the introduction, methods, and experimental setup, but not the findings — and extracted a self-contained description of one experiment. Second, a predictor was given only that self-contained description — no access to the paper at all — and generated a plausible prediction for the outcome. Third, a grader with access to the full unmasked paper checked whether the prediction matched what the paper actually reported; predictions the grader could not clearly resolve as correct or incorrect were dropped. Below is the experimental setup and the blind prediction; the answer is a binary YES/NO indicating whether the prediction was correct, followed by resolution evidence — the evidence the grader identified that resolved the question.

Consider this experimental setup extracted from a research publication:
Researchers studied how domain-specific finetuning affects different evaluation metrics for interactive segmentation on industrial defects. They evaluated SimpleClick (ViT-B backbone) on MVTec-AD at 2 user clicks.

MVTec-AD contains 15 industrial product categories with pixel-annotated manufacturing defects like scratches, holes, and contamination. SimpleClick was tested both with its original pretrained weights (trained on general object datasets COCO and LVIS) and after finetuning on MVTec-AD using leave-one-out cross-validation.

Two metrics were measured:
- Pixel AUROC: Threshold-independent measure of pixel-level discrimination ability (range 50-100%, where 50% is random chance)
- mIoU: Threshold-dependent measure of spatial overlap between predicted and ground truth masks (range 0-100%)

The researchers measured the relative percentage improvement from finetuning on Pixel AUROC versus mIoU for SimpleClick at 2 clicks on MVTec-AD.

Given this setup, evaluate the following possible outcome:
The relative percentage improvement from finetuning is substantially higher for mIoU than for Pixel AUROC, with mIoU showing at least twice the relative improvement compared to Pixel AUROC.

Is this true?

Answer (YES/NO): YES